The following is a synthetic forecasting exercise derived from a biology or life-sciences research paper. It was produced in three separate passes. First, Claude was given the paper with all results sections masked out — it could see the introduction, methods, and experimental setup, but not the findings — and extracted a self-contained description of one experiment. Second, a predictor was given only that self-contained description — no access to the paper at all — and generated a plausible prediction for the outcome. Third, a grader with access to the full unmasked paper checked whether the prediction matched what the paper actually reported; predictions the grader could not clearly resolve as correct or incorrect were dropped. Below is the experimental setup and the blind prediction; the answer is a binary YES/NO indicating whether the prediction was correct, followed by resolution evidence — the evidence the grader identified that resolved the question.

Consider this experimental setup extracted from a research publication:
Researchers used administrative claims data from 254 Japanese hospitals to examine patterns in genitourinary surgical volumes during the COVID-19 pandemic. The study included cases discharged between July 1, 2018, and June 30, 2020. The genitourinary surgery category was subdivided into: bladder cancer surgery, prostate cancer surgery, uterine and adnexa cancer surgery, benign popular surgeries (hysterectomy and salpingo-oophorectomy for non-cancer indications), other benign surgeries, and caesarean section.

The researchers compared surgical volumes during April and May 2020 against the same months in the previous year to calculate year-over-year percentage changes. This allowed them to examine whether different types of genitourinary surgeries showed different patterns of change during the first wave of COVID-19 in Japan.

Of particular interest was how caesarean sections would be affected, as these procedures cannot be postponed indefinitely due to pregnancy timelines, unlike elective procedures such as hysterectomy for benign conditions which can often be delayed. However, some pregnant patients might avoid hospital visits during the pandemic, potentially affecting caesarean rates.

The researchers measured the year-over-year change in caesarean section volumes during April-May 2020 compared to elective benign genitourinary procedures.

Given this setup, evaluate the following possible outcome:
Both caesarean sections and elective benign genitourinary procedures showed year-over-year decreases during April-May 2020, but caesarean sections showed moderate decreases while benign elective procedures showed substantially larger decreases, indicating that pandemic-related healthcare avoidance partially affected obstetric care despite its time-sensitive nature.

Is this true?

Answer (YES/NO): NO